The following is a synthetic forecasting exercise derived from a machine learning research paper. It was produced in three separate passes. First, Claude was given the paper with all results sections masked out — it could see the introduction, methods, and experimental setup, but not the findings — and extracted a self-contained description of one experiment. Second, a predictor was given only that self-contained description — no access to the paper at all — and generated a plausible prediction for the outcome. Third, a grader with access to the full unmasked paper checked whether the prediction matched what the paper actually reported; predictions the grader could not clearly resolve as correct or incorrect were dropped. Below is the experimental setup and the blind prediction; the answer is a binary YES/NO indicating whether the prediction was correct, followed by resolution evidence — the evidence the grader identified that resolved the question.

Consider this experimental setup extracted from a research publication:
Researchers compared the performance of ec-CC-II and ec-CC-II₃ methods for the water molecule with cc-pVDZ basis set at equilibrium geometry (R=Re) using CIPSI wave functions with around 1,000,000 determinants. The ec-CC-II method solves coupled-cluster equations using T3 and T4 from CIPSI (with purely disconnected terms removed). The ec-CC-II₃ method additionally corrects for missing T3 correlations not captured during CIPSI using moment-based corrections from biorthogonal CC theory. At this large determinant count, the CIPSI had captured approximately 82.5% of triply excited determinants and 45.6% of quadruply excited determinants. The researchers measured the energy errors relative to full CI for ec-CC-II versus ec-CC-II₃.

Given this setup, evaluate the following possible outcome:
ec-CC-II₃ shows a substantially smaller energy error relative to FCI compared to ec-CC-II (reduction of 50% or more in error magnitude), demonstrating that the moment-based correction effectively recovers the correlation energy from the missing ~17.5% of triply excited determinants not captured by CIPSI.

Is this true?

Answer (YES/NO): NO